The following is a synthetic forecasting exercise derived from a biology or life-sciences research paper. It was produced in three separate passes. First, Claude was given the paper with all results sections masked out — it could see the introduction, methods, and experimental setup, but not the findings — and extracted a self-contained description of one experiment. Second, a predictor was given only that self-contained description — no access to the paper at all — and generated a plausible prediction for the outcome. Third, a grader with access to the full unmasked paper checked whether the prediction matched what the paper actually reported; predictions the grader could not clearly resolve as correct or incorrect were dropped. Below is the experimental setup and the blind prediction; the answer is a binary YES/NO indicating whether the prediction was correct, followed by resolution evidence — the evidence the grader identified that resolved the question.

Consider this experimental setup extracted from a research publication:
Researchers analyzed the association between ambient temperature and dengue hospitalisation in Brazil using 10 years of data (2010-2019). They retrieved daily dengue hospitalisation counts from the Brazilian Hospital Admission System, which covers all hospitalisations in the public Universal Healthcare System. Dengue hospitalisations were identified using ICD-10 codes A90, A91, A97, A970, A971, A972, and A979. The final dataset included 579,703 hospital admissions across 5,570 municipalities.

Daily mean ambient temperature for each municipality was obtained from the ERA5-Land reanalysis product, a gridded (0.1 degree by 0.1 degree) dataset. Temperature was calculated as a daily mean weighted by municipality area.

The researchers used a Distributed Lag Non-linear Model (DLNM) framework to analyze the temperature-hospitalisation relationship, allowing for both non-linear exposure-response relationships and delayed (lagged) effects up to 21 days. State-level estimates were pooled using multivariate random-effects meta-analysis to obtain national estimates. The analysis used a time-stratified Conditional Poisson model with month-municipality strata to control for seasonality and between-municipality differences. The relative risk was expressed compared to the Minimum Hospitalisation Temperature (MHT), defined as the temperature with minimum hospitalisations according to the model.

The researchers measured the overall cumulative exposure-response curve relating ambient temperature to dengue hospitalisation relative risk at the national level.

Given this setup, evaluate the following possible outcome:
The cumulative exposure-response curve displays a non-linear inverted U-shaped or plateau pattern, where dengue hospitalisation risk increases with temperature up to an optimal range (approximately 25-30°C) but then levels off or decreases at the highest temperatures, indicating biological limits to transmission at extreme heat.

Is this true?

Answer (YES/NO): NO